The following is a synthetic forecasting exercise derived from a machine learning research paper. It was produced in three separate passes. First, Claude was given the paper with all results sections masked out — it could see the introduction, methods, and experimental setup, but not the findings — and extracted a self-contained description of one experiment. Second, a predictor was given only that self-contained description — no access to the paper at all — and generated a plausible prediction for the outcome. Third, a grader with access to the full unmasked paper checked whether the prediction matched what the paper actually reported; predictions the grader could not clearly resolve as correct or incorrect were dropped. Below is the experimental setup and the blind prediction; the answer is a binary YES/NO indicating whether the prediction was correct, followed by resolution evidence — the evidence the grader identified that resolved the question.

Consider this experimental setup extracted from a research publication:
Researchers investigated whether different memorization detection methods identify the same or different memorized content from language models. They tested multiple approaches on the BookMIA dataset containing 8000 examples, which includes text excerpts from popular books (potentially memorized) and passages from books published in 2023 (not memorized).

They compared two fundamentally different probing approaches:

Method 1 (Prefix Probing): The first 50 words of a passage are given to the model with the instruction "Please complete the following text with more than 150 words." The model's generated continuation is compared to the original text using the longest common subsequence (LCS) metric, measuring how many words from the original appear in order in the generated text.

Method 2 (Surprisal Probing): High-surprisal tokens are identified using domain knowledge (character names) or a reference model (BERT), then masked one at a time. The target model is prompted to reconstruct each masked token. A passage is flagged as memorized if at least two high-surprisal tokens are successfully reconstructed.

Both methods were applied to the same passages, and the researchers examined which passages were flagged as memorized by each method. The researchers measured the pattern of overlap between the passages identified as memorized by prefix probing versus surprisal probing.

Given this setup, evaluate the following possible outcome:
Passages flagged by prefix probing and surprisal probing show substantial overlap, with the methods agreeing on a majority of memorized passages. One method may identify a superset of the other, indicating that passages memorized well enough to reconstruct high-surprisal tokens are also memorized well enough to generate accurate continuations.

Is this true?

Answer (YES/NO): NO